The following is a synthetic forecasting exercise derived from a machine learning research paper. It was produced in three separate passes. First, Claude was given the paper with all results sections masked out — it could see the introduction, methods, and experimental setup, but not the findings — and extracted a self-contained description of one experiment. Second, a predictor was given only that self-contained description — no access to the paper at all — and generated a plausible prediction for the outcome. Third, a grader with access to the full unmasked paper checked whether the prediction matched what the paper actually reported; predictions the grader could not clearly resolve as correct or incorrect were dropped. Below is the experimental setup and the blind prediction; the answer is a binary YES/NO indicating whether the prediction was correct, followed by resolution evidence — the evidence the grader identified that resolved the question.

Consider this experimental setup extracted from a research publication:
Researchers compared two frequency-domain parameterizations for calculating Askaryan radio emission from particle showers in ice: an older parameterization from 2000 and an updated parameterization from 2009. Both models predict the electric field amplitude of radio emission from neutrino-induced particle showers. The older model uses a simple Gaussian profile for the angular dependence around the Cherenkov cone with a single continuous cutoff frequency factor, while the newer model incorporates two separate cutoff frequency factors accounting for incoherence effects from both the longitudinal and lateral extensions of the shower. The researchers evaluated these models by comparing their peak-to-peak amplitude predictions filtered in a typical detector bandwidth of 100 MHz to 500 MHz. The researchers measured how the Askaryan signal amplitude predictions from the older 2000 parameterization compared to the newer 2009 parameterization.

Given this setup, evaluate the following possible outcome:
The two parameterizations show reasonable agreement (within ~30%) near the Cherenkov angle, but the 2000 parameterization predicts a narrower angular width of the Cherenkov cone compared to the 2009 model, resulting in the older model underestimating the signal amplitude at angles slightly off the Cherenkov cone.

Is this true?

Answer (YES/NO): NO